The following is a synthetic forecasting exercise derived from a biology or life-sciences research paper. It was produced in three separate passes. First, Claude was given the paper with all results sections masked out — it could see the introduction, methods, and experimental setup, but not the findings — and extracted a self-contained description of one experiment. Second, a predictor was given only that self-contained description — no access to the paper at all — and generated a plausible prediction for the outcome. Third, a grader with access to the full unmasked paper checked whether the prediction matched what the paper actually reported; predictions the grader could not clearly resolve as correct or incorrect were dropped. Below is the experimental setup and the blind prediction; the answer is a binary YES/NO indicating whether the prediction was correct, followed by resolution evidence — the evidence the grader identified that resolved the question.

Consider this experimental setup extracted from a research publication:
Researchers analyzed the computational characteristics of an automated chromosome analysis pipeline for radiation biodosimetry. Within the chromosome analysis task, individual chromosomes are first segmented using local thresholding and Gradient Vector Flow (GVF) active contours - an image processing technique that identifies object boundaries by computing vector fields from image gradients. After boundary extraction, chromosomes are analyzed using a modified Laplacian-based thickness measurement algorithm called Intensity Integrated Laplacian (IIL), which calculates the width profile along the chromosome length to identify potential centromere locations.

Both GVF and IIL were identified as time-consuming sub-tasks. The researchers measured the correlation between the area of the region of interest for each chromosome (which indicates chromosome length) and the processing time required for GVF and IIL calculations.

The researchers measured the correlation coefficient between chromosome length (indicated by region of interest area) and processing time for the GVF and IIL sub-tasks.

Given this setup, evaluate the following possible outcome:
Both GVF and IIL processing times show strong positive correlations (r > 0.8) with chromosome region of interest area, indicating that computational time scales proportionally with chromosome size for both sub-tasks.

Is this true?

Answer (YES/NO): NO